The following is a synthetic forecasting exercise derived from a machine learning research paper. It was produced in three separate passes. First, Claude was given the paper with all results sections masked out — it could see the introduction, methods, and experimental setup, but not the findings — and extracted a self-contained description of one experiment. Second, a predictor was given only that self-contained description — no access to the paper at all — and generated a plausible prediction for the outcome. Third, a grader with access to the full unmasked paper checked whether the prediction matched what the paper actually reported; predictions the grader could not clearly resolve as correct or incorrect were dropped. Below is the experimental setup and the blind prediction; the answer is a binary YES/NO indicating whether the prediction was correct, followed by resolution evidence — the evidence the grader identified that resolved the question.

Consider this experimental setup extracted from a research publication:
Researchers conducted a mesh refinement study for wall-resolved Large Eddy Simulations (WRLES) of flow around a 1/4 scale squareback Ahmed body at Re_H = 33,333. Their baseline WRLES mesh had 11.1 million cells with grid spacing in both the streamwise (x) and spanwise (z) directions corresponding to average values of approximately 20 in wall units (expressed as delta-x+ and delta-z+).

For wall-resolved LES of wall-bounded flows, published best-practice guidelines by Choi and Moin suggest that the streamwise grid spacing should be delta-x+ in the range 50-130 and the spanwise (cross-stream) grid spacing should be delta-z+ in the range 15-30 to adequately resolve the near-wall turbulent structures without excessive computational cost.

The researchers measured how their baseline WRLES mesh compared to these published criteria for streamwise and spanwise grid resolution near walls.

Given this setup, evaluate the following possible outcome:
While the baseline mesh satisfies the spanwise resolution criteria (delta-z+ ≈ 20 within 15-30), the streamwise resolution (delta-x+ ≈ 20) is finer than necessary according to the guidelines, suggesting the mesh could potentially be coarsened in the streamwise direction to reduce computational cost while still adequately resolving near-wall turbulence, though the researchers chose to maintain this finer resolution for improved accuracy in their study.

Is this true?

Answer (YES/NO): NO